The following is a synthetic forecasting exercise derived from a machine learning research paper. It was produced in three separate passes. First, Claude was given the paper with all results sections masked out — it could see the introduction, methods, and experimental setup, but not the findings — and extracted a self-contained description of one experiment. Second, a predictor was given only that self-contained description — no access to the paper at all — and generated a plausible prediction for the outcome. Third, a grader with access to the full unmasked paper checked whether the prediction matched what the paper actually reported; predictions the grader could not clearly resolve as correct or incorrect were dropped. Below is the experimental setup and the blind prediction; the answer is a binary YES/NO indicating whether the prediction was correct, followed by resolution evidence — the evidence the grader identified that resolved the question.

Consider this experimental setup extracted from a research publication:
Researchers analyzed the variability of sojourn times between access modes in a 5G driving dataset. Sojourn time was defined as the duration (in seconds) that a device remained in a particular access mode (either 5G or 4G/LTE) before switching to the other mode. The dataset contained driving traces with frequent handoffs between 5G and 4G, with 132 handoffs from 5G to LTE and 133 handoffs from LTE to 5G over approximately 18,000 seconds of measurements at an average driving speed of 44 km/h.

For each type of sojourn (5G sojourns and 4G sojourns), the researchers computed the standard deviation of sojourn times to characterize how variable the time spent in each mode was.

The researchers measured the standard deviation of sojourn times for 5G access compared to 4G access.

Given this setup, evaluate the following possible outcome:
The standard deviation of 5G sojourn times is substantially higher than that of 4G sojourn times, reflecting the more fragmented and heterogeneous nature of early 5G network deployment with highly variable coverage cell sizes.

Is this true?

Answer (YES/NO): YES